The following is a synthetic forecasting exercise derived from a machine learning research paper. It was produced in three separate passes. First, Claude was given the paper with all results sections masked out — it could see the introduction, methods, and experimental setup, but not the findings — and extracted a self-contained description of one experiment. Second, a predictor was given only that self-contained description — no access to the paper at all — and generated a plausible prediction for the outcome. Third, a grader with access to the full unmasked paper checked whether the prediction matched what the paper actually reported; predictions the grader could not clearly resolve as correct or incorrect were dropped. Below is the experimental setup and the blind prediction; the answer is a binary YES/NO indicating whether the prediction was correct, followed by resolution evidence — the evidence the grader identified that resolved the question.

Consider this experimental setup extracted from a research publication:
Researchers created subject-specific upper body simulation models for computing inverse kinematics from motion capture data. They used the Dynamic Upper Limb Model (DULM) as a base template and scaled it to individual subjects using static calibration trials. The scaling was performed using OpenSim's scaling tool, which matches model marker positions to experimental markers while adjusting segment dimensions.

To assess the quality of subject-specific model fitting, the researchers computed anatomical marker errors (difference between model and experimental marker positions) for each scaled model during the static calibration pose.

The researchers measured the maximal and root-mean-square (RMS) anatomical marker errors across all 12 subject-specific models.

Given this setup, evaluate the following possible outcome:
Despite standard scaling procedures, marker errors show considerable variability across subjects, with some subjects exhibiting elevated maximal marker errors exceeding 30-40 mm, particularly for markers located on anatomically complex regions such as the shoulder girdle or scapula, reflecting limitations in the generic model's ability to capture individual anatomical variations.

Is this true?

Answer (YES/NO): NO